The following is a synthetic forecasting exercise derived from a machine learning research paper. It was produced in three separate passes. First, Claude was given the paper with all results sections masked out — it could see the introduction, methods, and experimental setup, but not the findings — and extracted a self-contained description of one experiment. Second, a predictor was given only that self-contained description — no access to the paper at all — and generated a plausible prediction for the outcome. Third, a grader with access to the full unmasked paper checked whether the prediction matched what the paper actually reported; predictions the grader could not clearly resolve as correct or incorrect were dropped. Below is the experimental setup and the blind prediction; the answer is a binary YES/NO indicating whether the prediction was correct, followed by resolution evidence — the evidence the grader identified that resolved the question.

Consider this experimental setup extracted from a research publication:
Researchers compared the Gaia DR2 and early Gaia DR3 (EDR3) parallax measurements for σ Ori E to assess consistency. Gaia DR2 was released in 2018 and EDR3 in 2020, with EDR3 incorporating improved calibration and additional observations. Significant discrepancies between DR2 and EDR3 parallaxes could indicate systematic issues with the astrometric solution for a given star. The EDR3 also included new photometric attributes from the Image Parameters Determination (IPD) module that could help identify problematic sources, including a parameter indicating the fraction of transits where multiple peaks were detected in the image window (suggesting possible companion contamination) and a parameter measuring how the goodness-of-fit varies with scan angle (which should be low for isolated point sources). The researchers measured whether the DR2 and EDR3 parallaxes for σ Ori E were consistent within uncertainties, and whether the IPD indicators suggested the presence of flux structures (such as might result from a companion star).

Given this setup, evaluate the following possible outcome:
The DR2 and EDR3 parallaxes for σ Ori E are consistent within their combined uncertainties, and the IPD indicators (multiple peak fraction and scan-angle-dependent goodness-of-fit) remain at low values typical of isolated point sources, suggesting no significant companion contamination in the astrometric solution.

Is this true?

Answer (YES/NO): YES